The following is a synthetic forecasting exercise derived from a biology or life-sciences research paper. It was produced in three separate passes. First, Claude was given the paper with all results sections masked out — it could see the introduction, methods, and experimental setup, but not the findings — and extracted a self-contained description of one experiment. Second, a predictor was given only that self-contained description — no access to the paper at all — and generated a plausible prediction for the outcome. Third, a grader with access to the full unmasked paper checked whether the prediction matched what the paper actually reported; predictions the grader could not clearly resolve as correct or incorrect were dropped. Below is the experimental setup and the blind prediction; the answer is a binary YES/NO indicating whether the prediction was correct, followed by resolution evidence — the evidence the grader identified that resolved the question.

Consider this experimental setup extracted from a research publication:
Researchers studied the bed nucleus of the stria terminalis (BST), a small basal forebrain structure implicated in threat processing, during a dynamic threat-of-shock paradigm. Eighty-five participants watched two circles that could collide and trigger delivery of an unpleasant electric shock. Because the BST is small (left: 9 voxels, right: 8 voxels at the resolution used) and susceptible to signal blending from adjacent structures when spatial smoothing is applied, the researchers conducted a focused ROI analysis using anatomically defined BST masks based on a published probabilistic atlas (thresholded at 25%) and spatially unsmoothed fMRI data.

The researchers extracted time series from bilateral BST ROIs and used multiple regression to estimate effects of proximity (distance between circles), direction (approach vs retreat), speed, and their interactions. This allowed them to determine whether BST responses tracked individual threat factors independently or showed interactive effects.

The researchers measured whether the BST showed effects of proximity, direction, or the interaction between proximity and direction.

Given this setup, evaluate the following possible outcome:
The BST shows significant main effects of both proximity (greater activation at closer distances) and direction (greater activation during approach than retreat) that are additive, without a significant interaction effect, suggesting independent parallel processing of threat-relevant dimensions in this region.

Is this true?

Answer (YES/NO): NO